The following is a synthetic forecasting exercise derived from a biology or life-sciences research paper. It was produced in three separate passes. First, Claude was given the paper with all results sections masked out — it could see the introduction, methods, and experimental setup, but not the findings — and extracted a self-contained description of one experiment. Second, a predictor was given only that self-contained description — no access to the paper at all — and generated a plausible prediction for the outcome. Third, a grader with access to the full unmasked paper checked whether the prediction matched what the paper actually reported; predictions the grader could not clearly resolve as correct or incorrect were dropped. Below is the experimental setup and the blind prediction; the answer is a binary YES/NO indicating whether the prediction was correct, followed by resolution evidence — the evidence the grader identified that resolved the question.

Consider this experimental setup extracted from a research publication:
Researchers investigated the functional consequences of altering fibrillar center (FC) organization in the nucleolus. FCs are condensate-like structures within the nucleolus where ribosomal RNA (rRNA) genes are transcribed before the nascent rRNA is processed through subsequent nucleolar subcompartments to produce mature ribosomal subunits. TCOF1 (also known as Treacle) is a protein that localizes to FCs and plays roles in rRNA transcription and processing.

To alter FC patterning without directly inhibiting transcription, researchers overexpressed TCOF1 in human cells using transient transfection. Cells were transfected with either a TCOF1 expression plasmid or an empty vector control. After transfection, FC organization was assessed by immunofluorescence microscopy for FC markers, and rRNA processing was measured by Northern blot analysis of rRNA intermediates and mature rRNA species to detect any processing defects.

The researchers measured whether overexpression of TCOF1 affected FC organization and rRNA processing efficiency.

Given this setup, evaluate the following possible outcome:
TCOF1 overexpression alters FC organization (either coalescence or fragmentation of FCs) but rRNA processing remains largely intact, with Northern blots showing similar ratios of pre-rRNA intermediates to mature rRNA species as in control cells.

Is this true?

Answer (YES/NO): NO